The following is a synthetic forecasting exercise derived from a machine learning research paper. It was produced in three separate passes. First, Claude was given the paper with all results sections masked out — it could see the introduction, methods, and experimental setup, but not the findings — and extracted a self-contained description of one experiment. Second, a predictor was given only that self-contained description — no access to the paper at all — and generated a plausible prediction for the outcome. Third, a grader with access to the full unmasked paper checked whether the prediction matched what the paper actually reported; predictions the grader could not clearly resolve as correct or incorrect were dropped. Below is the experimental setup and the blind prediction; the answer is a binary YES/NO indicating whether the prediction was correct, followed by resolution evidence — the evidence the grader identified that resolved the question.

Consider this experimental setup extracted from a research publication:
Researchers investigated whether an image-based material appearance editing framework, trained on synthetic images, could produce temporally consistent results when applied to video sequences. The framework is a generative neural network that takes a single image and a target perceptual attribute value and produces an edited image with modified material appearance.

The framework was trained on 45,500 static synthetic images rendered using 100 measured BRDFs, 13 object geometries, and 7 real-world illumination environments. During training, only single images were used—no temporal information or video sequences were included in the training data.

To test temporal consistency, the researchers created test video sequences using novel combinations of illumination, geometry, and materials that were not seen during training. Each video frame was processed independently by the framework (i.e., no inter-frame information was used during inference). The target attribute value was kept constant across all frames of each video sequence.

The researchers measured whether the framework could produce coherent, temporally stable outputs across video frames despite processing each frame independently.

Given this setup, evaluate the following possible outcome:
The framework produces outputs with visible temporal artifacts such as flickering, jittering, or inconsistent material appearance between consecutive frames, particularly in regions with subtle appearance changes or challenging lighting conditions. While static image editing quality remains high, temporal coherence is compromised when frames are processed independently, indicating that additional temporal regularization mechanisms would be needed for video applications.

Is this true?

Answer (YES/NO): NO